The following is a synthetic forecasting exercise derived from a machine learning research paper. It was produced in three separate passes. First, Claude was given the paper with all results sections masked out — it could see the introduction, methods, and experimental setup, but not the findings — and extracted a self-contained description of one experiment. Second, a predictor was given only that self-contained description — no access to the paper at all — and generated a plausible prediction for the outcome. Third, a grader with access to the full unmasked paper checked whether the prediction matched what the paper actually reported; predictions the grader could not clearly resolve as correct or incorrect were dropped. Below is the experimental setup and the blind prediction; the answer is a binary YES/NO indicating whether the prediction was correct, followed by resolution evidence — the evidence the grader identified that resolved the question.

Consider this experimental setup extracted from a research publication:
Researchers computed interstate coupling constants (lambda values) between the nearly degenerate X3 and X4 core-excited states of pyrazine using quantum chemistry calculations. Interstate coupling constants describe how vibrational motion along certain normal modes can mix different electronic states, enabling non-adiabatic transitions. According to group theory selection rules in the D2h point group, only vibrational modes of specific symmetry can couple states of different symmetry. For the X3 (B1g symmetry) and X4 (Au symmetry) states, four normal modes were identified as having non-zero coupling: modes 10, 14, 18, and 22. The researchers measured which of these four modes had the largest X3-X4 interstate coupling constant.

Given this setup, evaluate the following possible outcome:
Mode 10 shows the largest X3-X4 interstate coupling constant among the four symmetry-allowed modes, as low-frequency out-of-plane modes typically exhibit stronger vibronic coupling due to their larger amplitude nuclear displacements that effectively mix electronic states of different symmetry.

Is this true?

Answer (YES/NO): NO